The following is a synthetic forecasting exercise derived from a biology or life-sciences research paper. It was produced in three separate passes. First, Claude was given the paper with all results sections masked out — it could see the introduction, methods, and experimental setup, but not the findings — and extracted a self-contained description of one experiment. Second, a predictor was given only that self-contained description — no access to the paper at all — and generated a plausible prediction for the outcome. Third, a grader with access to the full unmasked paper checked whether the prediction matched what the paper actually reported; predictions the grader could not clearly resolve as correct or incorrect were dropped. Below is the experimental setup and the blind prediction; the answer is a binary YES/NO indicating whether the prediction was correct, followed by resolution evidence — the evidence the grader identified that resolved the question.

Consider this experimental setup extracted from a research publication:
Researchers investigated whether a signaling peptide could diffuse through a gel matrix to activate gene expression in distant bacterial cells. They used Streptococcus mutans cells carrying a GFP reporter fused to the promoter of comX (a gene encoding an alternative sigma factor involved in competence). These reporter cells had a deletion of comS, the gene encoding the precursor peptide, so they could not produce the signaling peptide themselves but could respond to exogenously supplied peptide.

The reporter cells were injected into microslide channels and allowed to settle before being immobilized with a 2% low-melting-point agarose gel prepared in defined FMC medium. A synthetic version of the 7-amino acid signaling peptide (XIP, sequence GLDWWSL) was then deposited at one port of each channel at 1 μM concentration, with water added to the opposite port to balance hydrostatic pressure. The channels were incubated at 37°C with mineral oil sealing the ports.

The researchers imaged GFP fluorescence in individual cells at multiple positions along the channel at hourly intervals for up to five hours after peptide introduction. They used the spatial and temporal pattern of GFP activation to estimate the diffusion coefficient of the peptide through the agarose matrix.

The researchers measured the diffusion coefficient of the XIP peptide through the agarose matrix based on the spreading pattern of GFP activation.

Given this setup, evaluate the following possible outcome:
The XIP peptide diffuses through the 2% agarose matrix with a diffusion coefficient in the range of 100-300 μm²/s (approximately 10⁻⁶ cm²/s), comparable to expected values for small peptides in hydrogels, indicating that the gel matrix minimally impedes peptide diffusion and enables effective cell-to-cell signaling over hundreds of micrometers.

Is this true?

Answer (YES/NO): YES